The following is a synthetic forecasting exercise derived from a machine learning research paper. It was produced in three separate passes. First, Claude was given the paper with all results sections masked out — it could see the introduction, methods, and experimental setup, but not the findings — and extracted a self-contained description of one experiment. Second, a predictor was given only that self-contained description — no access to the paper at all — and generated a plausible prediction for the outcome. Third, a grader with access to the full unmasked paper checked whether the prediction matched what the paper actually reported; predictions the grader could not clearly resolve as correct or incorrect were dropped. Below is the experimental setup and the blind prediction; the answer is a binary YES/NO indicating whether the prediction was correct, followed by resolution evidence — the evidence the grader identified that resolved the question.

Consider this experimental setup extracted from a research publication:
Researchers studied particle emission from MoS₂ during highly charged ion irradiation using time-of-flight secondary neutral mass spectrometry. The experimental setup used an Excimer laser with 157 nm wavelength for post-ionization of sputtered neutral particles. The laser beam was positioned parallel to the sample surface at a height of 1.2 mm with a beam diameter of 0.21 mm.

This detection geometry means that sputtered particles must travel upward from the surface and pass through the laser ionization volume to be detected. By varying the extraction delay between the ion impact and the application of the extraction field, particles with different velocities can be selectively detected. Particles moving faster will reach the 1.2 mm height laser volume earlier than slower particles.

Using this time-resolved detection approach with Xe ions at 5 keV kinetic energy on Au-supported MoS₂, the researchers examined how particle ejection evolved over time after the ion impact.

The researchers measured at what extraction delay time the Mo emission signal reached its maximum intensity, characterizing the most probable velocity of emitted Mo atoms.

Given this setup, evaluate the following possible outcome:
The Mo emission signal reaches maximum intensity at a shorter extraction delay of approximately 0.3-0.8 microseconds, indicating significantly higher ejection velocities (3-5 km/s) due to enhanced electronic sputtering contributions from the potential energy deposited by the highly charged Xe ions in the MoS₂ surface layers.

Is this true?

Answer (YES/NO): NO